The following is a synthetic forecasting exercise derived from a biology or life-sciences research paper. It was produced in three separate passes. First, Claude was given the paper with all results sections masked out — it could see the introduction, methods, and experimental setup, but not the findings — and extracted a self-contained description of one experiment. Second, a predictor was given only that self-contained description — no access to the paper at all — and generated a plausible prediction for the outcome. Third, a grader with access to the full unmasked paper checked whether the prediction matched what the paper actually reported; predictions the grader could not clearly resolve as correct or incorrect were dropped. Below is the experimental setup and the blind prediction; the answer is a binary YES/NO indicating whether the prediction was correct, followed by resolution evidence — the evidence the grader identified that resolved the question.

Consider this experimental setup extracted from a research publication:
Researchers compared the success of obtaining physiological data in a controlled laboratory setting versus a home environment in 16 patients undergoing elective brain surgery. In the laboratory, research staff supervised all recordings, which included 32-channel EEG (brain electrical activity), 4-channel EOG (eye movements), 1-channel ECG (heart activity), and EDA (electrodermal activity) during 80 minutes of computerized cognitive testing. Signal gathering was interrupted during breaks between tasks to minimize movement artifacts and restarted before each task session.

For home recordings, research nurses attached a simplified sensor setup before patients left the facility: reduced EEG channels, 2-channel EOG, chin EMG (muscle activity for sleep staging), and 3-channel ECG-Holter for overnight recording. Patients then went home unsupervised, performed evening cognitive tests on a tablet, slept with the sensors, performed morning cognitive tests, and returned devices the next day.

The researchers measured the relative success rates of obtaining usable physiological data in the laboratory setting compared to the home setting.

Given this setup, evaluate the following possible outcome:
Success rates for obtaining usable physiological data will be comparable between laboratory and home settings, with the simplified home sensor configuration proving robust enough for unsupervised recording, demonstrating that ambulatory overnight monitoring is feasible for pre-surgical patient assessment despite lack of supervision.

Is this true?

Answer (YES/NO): YES